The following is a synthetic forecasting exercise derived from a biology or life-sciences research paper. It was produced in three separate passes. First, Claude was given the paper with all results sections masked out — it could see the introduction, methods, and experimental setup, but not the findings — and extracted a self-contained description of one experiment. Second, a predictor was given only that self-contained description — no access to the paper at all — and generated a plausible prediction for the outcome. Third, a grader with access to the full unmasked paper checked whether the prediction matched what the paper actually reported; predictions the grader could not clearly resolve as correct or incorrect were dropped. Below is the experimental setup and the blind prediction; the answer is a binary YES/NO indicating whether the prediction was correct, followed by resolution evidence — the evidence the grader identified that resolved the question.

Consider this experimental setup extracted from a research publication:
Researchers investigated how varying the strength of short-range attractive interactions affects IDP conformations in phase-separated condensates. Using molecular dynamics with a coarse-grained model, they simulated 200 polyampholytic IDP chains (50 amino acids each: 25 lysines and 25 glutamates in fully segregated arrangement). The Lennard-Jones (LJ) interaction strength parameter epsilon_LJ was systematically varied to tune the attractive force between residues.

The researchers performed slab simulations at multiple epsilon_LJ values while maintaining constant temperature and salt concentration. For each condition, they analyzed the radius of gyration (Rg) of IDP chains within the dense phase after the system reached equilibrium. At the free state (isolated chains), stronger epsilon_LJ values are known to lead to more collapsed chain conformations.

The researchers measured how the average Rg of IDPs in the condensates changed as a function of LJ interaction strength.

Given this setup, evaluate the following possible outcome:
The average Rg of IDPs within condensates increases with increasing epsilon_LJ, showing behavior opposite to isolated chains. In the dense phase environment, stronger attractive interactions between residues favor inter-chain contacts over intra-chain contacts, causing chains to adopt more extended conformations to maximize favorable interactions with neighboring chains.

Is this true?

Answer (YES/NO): NO